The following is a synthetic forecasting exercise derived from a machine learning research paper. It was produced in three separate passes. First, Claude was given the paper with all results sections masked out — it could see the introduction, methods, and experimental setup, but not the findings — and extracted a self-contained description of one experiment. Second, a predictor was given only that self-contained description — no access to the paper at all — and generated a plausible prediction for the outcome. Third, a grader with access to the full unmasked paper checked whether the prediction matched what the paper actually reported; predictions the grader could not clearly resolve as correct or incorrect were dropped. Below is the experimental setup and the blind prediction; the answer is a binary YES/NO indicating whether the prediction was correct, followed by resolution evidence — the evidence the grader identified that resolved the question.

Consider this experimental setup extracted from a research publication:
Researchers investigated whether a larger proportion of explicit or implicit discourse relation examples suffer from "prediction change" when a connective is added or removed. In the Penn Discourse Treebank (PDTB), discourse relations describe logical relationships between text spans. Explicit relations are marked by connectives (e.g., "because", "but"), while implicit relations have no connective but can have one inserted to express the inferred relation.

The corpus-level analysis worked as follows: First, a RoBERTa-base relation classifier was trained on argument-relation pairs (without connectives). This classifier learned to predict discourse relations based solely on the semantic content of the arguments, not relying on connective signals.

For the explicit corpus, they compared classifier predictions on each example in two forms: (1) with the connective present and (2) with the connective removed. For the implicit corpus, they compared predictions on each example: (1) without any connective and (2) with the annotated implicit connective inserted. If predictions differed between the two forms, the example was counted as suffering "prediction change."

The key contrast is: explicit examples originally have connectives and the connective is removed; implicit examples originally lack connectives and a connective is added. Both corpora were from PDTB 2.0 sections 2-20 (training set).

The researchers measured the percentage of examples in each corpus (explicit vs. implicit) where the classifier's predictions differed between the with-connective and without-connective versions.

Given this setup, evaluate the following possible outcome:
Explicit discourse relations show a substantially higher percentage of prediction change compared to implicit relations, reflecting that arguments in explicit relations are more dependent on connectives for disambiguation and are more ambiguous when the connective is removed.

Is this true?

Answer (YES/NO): YES